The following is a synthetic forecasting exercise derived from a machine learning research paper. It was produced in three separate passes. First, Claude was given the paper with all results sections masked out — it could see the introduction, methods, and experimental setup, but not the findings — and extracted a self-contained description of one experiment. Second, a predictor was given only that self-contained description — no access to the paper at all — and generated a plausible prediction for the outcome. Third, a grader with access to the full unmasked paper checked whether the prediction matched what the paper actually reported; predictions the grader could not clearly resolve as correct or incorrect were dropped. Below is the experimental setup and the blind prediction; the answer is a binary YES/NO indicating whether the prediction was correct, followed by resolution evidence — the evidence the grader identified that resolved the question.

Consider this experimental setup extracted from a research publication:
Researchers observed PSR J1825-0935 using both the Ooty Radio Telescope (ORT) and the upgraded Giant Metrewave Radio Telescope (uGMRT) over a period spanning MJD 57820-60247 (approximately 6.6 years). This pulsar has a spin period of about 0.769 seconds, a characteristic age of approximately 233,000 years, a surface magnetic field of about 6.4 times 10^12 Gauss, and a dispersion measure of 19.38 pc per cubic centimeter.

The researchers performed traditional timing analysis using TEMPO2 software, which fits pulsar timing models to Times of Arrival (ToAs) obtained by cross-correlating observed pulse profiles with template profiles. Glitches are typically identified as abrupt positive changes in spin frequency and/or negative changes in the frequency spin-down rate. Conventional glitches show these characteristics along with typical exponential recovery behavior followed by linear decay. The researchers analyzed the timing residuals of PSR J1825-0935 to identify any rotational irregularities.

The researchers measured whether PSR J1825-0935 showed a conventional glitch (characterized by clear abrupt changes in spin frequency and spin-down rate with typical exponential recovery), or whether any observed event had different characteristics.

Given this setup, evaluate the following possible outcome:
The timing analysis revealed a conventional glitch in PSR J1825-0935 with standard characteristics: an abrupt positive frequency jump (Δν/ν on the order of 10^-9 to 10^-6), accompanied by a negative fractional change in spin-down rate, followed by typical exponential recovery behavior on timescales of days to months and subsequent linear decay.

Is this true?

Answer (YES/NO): NO